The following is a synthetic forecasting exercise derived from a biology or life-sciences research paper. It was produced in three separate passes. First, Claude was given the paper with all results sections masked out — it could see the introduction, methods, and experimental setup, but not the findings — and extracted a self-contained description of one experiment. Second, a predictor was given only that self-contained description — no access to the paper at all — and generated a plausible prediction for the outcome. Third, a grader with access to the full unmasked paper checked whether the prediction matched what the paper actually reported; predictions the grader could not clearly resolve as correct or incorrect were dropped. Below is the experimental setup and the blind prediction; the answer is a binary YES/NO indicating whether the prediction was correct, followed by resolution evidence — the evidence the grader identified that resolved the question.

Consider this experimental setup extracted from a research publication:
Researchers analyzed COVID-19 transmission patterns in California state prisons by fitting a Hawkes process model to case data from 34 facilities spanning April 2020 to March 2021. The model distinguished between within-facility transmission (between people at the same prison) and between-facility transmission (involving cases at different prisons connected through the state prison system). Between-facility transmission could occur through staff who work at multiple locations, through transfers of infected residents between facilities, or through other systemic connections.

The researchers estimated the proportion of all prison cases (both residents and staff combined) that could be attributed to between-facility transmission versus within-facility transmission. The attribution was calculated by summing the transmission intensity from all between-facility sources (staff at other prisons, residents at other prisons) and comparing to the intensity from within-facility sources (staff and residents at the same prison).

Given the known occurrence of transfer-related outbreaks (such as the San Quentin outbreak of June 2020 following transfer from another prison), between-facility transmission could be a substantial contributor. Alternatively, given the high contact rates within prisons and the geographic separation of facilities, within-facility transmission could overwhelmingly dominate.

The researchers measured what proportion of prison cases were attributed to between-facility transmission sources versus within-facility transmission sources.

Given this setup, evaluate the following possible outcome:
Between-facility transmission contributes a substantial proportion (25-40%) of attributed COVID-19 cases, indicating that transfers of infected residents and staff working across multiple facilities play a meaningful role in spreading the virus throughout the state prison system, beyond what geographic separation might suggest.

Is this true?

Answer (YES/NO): NO